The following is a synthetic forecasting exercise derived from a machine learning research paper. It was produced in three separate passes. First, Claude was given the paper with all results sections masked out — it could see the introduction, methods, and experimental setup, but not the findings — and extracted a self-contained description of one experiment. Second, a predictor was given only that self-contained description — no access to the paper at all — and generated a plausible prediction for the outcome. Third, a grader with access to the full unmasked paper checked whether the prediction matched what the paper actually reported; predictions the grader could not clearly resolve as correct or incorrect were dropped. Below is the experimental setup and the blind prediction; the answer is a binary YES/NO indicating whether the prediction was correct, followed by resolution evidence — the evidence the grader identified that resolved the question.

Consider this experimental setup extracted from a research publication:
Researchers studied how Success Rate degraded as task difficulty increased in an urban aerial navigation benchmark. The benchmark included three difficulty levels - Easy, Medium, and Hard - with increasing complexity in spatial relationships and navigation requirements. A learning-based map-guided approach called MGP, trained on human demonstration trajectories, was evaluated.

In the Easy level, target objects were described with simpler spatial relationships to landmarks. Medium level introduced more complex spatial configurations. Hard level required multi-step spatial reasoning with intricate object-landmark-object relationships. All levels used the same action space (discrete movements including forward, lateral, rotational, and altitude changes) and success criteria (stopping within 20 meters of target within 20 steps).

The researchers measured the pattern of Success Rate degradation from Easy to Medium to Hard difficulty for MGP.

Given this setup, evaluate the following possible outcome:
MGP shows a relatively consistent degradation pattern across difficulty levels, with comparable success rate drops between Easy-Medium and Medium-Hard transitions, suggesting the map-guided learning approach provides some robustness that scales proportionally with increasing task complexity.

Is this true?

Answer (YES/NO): NO